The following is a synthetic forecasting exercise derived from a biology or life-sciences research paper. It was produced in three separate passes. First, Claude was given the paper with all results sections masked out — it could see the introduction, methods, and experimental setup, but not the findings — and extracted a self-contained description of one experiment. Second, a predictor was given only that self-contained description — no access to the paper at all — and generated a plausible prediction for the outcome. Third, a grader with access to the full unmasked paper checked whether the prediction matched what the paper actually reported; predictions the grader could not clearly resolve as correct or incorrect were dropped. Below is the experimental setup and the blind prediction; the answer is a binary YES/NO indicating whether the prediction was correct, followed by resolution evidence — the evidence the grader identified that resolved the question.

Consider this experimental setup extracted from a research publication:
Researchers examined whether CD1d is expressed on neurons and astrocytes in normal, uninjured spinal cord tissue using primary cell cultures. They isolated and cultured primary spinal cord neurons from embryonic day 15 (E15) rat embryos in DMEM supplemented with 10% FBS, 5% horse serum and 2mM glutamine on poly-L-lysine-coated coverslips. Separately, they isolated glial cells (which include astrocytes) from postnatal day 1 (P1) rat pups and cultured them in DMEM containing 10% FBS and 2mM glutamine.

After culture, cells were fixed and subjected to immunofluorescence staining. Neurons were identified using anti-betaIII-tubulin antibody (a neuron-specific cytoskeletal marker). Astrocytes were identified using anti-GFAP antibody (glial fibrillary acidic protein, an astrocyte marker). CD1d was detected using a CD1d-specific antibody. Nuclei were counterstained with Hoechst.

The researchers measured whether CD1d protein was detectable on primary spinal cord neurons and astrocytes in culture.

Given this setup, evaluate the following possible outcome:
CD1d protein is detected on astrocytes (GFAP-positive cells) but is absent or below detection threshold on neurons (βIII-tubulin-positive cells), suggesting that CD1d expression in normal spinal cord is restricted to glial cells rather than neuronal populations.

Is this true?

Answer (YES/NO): NO